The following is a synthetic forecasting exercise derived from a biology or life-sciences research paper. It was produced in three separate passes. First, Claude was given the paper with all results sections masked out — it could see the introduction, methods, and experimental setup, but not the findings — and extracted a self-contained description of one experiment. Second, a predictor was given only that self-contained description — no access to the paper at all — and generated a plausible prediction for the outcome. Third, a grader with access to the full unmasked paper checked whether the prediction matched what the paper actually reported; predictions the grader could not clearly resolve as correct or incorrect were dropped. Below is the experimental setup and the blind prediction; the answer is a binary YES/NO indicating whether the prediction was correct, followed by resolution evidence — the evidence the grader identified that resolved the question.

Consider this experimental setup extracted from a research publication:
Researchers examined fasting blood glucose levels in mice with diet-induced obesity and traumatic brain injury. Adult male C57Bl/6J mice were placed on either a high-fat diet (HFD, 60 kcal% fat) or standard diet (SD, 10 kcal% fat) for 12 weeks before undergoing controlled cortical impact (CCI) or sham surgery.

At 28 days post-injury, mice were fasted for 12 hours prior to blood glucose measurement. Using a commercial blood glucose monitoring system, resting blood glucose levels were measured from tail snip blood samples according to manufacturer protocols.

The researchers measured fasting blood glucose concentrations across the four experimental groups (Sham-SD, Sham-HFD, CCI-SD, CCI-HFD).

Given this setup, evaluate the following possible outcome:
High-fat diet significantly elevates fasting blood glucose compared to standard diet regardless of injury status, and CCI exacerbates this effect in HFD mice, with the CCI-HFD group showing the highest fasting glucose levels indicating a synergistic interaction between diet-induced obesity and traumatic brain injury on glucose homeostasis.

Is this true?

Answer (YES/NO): NO